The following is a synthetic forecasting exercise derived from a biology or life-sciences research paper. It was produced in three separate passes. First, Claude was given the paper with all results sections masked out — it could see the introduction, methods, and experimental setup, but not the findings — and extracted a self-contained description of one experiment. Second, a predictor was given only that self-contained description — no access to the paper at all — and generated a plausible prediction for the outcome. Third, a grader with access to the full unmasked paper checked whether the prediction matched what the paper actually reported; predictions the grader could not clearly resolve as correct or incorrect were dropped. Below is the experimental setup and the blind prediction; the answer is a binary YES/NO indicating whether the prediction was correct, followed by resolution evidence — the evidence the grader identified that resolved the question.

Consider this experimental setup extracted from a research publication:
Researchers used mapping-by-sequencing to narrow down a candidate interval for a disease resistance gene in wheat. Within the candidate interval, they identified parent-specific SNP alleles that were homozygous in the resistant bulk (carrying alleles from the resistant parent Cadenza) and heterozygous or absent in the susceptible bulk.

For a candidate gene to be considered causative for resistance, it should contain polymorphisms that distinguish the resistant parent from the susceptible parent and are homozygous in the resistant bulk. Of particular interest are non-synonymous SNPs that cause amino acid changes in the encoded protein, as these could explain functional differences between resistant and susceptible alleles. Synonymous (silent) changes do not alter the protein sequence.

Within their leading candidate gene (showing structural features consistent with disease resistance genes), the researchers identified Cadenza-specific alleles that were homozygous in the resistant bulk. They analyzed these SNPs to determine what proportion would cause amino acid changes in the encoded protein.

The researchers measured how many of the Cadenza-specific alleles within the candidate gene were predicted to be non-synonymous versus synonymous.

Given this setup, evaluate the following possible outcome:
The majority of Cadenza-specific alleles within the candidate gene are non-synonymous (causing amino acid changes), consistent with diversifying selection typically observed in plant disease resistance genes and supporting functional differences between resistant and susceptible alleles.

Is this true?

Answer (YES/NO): NO